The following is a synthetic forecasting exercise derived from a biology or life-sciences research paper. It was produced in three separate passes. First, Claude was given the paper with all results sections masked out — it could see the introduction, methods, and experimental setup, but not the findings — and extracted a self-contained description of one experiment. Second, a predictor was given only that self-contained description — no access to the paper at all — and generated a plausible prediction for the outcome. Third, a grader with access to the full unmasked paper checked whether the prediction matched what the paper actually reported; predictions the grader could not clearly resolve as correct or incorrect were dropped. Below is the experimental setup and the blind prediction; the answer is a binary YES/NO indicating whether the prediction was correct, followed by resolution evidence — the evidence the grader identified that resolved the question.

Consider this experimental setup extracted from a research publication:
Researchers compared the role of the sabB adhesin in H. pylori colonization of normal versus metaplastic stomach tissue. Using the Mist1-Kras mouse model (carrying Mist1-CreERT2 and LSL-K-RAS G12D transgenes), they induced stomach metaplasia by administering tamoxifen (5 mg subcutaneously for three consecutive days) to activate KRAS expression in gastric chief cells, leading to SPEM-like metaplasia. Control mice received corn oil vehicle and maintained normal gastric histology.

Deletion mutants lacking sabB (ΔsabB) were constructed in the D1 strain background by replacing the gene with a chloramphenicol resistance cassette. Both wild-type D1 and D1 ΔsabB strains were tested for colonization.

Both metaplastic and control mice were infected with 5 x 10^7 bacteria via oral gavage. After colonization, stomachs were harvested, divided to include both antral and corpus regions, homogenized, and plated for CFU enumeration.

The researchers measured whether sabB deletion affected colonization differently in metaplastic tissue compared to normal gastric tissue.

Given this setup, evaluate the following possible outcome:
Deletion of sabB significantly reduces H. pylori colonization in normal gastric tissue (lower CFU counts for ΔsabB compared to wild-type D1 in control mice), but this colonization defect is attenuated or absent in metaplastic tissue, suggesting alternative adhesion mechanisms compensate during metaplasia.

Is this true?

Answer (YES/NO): NO